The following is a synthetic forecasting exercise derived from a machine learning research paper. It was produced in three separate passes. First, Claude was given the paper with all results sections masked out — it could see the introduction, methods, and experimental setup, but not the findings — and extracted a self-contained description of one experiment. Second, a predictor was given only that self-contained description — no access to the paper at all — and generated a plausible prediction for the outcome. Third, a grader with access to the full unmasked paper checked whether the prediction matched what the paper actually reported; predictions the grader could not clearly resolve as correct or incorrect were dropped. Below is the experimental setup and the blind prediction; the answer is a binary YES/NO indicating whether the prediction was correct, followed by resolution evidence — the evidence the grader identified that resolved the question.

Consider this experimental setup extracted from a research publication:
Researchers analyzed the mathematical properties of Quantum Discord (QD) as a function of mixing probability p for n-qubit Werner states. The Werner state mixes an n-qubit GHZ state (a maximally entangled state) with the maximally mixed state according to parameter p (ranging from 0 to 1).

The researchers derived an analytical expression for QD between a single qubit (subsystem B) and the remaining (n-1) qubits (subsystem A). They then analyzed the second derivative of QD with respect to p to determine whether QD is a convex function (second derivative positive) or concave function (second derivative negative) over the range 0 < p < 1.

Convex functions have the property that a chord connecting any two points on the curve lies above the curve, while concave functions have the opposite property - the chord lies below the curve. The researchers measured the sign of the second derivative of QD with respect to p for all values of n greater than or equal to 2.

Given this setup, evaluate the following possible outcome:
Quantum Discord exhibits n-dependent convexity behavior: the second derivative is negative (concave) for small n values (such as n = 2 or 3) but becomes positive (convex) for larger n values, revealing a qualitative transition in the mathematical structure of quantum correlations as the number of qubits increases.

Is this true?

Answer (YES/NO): NO